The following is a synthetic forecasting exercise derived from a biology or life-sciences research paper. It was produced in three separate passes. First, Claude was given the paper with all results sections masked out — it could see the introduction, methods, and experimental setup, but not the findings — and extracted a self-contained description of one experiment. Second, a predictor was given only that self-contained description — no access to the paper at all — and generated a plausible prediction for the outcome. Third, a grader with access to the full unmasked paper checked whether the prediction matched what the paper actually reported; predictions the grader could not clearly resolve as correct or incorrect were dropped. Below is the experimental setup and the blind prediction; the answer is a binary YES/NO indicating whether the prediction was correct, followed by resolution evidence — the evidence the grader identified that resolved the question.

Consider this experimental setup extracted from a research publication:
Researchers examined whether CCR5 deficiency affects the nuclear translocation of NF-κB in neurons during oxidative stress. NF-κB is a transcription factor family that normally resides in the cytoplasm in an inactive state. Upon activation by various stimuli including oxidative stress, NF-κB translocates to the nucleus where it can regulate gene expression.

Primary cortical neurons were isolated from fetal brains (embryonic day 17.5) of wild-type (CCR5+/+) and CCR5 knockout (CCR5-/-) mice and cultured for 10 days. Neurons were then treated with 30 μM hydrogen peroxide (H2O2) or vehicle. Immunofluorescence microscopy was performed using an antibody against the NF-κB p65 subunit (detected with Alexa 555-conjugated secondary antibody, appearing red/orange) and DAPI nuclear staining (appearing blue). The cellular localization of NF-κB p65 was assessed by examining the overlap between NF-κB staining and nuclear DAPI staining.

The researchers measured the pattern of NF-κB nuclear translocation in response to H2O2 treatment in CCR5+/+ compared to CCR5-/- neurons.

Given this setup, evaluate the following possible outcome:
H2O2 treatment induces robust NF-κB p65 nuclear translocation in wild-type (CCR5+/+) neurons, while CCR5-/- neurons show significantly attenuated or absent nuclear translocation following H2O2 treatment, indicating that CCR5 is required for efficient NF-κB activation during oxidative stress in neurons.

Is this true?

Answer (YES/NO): NO